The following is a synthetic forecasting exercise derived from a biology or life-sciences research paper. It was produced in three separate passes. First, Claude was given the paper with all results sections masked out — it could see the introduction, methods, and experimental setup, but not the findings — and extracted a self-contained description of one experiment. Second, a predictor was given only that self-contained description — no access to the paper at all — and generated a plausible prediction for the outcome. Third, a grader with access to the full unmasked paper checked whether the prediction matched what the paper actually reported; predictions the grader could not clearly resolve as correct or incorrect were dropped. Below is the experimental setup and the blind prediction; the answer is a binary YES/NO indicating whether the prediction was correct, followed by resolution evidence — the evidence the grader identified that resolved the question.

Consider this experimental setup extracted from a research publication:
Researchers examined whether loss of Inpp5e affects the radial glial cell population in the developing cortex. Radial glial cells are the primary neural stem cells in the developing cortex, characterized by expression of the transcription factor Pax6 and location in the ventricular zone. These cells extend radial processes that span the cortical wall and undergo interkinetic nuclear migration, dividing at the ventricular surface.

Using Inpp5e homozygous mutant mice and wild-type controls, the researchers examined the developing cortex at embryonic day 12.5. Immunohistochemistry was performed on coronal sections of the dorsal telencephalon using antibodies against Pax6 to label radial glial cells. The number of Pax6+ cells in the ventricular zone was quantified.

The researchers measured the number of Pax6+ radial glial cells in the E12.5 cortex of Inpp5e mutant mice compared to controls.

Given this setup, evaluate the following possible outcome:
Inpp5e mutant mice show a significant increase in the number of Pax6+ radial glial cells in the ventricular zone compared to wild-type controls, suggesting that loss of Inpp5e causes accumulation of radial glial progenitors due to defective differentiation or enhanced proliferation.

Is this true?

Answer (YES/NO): NO